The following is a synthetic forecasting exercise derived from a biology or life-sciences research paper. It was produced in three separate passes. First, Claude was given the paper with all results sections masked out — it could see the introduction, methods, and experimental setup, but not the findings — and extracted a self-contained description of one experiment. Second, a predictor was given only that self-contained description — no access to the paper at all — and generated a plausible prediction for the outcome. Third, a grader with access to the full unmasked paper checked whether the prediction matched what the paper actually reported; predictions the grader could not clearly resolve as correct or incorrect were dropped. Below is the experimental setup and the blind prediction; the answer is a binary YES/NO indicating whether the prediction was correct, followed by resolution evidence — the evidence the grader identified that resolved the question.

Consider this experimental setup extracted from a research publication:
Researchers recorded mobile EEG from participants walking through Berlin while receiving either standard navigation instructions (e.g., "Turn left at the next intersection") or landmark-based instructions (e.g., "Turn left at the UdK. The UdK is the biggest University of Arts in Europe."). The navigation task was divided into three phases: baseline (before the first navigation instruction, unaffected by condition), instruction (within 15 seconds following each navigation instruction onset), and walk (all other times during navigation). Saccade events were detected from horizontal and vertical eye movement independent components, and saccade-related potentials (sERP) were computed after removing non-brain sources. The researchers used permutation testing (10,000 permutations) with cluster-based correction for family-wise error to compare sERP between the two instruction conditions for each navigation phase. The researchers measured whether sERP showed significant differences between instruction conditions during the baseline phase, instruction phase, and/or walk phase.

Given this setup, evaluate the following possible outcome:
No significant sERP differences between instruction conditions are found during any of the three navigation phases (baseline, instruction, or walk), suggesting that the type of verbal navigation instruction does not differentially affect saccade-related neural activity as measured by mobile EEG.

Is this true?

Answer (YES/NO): NO